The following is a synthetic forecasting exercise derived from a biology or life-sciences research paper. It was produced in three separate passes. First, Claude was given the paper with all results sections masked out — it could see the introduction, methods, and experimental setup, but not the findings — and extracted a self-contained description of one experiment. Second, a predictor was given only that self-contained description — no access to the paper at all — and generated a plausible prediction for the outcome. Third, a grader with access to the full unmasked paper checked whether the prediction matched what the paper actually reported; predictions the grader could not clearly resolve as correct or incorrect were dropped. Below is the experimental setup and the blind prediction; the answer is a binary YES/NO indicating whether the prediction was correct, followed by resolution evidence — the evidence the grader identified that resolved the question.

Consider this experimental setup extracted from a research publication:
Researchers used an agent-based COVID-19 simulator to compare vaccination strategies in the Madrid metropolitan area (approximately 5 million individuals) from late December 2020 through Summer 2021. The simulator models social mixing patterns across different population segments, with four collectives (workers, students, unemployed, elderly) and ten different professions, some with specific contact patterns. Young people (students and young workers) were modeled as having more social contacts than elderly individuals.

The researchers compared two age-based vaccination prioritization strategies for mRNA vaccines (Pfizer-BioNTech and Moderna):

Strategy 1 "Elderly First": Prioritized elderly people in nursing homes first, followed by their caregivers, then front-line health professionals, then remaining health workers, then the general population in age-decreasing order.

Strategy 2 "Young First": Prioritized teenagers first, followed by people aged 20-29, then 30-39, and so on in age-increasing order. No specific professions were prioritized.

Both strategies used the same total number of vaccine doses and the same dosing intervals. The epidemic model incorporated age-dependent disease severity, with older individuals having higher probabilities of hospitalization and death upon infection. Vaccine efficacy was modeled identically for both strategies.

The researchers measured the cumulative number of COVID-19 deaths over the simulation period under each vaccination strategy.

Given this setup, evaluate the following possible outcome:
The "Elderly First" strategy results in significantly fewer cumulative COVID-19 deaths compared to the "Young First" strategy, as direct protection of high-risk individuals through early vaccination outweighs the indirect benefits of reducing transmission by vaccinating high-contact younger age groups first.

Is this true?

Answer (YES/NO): YES